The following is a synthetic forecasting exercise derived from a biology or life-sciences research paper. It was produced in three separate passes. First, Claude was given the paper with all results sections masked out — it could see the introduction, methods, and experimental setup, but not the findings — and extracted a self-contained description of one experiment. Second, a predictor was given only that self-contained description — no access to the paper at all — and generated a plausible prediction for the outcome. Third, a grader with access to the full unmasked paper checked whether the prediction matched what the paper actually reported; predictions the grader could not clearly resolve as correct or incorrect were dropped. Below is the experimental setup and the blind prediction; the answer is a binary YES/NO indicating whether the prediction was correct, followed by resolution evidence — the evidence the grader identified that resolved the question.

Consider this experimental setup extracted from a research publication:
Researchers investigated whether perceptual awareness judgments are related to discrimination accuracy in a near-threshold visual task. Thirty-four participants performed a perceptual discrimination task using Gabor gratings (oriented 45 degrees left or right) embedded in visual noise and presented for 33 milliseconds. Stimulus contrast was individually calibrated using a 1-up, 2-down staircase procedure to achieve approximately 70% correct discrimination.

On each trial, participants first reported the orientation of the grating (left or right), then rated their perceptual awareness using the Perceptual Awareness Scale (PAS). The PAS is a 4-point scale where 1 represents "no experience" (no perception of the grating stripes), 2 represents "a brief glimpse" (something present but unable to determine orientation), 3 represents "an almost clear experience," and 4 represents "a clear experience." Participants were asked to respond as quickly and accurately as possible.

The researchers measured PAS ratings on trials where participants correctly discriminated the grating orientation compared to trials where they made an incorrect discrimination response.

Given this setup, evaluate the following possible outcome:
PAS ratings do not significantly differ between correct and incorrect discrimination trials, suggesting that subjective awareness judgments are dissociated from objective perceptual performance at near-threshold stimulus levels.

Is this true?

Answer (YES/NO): NO